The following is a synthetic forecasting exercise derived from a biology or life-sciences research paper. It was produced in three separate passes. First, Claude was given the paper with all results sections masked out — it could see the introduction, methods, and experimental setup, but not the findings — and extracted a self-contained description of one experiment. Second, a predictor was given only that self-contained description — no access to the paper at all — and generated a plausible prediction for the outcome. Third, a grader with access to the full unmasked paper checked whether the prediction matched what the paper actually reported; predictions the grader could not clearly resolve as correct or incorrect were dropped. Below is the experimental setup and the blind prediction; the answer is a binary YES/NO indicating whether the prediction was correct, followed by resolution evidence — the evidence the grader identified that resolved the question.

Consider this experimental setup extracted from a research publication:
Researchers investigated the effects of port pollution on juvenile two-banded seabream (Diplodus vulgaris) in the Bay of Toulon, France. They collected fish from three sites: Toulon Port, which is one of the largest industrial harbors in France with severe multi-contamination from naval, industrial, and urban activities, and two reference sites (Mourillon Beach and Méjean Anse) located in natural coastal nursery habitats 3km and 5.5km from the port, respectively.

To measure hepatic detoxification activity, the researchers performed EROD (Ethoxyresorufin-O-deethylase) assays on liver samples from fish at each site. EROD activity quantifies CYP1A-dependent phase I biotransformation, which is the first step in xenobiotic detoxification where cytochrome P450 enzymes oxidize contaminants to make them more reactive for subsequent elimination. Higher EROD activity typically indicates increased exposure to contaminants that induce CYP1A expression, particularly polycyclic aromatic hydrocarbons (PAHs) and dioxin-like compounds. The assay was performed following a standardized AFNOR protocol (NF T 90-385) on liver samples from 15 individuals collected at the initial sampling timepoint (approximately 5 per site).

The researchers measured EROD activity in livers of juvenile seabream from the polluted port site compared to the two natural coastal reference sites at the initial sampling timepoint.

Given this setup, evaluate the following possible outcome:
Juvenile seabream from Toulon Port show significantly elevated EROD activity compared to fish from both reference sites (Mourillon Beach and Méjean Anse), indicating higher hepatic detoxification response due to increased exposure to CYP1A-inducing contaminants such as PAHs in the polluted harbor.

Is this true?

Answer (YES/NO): YES